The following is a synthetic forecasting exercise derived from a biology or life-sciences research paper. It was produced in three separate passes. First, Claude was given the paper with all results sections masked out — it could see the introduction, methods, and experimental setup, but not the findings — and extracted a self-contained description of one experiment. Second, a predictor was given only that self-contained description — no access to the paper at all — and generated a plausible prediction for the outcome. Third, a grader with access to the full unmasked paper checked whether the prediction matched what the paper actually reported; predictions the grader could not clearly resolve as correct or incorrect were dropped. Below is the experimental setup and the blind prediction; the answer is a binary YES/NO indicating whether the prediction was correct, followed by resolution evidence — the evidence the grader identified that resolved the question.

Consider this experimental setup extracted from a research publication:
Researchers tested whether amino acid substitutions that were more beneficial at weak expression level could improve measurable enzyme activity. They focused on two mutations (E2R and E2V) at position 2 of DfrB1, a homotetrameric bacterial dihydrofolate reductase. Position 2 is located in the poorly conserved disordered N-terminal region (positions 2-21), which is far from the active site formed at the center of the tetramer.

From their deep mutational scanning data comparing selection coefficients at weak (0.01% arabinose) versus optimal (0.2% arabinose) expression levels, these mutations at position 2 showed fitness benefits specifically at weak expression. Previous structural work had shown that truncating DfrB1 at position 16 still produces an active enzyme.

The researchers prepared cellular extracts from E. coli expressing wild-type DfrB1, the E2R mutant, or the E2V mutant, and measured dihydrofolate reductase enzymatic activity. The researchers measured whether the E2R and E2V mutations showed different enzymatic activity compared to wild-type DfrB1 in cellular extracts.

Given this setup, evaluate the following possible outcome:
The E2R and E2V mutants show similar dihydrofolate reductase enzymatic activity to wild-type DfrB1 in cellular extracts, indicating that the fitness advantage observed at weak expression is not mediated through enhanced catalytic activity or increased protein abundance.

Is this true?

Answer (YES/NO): NO